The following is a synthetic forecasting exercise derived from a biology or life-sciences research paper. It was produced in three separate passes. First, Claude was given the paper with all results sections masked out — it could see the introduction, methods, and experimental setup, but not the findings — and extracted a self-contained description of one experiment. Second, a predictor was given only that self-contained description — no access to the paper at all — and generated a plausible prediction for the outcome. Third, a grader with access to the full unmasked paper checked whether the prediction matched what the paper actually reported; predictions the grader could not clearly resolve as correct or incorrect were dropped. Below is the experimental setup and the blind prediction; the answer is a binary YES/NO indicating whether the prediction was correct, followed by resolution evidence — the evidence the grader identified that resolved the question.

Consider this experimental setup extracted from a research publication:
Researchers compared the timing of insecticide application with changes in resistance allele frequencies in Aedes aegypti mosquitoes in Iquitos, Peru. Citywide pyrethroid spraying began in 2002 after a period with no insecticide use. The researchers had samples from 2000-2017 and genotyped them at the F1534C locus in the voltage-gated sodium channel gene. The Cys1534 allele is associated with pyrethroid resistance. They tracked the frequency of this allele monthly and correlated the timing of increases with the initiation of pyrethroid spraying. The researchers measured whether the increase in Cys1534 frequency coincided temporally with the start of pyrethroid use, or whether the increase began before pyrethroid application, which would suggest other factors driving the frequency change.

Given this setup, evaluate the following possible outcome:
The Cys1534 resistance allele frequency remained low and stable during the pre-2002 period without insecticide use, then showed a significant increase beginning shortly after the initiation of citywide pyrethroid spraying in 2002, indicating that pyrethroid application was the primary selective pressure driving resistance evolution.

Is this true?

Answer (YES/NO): YES